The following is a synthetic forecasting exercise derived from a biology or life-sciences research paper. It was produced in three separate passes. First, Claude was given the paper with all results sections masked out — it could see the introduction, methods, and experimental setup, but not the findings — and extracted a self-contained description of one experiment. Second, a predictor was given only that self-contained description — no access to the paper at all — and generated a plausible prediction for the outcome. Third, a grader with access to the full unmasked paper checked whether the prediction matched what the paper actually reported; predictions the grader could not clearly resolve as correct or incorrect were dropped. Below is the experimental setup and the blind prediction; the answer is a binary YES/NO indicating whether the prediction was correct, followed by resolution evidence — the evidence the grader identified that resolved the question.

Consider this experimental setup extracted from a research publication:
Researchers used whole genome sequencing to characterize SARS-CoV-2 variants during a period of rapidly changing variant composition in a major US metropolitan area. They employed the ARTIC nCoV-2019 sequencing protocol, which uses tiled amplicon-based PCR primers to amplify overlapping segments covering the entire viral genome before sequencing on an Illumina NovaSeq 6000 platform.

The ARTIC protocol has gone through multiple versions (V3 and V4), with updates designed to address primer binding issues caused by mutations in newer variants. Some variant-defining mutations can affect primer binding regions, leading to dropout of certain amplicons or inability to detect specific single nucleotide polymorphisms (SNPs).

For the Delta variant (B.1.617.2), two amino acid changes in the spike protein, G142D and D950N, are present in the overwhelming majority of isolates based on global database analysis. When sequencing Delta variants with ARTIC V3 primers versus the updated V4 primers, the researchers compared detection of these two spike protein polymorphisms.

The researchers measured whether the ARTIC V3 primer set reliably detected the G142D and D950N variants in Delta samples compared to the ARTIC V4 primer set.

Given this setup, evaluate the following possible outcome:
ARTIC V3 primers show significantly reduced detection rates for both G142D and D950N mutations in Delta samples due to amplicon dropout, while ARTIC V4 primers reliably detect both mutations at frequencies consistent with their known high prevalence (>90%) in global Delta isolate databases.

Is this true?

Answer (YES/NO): YES